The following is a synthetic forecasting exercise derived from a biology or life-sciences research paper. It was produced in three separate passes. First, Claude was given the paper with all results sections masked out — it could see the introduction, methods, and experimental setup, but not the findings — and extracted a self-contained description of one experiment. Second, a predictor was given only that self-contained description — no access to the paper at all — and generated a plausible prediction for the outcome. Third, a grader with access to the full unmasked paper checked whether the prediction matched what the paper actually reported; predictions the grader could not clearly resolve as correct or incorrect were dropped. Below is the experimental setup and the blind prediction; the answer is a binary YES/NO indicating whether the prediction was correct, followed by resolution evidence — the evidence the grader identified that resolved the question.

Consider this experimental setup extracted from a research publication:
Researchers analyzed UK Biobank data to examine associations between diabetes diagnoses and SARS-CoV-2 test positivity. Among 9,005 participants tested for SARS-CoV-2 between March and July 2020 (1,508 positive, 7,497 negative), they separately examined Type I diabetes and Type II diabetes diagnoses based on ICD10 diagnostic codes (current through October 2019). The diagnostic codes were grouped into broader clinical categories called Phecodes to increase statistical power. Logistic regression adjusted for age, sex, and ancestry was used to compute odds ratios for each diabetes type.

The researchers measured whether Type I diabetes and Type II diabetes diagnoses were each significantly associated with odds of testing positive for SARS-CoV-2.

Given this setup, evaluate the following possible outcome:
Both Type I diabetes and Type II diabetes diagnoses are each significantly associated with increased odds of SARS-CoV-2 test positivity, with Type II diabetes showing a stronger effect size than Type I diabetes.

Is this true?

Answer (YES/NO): NO